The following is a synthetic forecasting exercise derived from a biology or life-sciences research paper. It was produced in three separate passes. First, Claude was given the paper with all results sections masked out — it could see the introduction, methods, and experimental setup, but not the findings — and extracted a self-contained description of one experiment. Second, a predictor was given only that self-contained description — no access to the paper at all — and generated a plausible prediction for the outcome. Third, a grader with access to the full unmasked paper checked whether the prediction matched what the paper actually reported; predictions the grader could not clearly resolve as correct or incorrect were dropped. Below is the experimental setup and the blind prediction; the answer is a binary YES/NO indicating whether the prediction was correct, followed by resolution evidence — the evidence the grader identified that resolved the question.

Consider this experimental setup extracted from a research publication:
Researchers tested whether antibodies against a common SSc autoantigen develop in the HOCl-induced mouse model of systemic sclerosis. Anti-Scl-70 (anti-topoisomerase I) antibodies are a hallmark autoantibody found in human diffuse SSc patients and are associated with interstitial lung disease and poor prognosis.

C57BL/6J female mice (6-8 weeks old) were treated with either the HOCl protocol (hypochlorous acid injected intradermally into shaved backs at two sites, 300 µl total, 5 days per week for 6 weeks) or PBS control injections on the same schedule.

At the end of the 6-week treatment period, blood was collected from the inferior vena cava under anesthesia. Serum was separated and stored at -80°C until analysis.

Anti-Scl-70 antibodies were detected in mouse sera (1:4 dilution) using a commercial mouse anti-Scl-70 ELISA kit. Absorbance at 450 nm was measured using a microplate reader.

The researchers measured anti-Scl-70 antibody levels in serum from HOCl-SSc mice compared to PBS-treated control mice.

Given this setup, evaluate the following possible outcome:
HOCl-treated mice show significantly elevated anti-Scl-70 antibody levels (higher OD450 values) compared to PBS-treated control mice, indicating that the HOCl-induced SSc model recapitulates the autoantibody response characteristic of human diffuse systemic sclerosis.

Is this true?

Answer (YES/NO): YES